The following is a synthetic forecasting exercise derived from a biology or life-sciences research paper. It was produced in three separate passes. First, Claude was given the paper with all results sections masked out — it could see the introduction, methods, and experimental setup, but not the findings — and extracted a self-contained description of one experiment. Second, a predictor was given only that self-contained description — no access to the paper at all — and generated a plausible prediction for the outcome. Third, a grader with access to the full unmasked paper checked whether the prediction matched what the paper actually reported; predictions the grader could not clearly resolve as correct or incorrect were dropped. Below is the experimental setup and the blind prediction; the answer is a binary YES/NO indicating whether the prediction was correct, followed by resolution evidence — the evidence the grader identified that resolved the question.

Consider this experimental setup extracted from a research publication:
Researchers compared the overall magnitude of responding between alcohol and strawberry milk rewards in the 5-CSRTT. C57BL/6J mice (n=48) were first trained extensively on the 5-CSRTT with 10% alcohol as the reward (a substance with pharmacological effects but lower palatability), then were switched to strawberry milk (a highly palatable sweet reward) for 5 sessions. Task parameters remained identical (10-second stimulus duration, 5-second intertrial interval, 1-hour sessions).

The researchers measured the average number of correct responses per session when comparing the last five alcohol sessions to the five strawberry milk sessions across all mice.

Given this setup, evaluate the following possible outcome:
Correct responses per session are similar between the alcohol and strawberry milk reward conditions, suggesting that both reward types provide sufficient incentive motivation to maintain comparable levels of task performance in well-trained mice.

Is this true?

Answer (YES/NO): NO